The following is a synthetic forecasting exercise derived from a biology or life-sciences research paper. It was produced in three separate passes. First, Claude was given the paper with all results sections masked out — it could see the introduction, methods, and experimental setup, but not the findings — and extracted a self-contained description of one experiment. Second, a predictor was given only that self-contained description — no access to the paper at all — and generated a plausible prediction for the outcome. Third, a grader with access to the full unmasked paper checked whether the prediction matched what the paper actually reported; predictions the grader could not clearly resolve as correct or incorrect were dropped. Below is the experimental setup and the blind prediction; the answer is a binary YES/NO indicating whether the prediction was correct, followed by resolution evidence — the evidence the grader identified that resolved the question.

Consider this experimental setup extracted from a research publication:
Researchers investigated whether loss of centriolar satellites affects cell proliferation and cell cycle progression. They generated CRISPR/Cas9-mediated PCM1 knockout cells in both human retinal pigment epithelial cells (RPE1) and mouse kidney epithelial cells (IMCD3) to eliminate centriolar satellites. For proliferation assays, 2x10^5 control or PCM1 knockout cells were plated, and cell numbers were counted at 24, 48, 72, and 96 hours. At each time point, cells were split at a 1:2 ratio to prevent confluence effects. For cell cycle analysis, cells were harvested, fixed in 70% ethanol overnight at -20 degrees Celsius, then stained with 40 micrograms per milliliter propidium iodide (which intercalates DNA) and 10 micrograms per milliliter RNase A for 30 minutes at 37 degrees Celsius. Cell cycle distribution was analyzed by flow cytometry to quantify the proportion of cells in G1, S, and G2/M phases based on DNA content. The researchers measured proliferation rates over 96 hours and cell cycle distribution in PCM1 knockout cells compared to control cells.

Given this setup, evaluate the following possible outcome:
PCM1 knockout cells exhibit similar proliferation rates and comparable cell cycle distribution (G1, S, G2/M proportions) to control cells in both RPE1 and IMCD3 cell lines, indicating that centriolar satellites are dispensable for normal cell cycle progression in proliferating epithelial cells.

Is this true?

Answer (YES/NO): NO